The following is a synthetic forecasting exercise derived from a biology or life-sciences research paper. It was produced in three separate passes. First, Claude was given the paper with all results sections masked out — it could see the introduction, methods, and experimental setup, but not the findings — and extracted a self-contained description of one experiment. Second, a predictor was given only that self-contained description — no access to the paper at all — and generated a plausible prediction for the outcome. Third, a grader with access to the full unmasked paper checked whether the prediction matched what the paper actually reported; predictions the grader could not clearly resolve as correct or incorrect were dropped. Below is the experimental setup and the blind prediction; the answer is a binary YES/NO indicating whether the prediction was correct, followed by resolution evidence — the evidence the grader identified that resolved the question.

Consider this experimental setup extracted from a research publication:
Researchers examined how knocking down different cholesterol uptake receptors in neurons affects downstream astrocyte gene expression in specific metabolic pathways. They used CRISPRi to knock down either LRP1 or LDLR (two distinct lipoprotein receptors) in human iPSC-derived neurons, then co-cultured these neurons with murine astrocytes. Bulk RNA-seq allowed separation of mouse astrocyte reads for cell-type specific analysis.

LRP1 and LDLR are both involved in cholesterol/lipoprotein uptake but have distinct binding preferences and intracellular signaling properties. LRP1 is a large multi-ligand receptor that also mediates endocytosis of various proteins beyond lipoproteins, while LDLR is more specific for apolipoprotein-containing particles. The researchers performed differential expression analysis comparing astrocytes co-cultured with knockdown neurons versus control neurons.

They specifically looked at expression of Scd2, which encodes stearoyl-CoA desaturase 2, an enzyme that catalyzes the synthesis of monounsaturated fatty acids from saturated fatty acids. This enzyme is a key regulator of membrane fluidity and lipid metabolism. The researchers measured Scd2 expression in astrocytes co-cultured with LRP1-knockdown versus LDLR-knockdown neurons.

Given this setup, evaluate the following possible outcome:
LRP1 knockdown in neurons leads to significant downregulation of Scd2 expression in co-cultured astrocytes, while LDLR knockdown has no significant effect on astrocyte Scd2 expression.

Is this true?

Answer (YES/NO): NO